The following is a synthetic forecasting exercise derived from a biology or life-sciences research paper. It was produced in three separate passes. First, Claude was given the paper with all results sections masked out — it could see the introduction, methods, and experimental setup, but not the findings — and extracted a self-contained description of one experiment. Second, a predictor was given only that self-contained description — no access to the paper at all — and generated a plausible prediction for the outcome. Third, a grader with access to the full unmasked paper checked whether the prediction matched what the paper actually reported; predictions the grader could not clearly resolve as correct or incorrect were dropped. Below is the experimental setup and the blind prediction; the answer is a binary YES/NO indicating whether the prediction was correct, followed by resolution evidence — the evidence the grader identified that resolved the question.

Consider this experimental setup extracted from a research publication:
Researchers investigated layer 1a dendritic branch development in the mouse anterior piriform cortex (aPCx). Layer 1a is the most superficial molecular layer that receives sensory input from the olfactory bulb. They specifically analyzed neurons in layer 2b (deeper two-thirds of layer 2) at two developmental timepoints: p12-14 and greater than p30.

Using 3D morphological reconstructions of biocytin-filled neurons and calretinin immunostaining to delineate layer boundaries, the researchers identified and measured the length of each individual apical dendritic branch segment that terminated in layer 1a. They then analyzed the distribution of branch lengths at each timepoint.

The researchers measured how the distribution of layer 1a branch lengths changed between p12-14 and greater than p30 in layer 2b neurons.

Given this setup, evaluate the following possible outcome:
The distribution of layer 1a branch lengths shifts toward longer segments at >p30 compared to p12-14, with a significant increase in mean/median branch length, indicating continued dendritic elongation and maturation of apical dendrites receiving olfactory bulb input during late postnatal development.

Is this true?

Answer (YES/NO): YES